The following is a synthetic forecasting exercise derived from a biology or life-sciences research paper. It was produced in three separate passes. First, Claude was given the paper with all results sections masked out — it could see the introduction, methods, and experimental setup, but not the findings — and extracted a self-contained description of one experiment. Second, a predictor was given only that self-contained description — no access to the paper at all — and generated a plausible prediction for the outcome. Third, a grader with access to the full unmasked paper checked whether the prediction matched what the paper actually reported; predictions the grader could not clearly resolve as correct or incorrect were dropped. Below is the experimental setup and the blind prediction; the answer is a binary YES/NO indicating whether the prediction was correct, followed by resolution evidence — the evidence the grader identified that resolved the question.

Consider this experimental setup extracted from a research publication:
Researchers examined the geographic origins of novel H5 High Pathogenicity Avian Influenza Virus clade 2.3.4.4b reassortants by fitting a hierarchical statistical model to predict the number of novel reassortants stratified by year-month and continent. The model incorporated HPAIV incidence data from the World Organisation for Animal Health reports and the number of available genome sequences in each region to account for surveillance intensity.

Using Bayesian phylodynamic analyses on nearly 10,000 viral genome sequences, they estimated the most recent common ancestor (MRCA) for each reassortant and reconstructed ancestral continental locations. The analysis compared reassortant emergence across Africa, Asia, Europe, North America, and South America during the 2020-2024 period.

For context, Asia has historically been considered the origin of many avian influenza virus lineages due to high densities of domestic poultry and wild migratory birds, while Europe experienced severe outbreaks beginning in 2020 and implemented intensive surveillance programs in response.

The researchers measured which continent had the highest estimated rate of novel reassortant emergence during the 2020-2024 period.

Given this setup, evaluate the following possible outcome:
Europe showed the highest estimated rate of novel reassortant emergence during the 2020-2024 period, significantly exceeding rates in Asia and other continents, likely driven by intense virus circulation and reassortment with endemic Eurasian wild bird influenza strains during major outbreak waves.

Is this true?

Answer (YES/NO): NO